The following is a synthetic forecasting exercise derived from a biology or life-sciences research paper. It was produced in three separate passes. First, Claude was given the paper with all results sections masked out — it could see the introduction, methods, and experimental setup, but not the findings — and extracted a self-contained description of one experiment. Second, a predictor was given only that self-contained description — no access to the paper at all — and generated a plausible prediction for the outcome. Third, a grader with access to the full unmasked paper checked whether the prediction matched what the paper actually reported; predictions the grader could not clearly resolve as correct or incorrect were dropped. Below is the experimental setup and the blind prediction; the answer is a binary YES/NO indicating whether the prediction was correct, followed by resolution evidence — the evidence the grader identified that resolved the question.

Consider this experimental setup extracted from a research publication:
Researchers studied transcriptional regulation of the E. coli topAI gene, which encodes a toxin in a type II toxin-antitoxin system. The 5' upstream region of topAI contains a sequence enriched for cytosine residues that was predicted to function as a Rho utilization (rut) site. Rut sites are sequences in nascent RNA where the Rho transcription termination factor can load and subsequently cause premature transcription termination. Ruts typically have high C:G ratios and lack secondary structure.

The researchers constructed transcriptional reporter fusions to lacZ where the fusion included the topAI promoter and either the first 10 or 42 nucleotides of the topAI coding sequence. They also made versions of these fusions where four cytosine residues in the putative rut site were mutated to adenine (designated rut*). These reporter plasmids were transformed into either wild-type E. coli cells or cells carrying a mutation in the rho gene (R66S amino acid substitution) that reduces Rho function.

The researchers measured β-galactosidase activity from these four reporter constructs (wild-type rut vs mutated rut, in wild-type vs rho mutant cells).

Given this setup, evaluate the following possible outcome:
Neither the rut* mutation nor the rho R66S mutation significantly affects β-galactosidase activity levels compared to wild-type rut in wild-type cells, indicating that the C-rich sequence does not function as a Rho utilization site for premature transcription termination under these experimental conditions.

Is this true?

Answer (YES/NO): NO